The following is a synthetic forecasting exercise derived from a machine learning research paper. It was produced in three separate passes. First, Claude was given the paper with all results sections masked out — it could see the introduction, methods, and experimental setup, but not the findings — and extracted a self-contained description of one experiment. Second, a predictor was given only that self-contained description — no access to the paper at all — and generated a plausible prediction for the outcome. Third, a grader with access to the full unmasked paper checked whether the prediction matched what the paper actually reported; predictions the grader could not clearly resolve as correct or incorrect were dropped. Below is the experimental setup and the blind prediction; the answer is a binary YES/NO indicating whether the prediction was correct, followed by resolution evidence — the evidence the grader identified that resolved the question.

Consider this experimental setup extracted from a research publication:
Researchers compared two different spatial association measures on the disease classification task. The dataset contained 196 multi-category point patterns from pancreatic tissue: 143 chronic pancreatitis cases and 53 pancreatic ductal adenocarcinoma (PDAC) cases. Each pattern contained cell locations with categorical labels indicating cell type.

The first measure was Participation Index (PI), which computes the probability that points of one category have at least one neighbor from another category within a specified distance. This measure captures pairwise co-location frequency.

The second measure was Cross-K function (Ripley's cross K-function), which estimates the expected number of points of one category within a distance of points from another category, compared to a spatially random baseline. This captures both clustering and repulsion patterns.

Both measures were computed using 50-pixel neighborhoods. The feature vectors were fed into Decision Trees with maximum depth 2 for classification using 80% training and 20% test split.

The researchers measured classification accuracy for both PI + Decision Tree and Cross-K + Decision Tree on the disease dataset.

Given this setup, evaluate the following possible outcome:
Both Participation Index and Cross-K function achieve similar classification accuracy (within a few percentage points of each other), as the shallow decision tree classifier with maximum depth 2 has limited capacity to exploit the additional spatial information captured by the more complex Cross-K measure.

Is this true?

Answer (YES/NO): NO